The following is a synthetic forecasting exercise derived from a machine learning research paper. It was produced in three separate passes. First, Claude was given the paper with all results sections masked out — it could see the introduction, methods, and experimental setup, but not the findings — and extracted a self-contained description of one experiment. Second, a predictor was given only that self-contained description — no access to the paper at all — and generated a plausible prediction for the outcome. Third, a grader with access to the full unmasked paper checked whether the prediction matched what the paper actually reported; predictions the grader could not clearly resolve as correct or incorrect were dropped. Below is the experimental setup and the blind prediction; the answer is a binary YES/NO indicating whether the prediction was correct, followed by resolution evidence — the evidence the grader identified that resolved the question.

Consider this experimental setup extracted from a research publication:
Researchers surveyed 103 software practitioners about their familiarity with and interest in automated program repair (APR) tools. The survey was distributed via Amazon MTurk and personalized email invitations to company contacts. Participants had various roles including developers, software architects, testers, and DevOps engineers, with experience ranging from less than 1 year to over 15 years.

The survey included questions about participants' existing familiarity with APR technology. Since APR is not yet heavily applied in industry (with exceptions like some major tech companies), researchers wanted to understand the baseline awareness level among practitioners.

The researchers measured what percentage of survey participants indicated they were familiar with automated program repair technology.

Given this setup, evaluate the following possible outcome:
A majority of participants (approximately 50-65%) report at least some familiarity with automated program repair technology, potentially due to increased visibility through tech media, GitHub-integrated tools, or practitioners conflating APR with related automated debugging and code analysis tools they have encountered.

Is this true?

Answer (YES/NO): NO